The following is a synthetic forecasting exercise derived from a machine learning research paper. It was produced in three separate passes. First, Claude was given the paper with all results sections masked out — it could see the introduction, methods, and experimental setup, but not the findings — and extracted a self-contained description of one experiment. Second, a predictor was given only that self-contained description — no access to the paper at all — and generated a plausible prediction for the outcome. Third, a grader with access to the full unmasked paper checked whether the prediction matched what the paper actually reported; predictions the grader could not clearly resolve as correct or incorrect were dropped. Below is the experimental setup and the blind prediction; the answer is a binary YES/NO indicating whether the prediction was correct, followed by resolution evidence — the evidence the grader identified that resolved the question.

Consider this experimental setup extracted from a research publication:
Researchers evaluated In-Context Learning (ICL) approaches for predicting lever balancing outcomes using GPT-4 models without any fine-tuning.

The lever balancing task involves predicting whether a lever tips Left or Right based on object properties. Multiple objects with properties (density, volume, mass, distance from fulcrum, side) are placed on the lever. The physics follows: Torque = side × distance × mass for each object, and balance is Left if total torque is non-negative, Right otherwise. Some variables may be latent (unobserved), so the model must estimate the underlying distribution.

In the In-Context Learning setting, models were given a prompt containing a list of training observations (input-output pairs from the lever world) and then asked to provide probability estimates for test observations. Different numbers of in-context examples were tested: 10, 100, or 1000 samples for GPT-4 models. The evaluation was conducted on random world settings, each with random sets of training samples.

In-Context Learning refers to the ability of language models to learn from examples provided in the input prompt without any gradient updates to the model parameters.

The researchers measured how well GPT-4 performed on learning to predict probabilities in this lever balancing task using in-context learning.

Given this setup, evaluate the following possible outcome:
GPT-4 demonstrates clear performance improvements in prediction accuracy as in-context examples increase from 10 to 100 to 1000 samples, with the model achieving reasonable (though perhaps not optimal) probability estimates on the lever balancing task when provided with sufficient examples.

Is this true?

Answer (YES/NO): NO